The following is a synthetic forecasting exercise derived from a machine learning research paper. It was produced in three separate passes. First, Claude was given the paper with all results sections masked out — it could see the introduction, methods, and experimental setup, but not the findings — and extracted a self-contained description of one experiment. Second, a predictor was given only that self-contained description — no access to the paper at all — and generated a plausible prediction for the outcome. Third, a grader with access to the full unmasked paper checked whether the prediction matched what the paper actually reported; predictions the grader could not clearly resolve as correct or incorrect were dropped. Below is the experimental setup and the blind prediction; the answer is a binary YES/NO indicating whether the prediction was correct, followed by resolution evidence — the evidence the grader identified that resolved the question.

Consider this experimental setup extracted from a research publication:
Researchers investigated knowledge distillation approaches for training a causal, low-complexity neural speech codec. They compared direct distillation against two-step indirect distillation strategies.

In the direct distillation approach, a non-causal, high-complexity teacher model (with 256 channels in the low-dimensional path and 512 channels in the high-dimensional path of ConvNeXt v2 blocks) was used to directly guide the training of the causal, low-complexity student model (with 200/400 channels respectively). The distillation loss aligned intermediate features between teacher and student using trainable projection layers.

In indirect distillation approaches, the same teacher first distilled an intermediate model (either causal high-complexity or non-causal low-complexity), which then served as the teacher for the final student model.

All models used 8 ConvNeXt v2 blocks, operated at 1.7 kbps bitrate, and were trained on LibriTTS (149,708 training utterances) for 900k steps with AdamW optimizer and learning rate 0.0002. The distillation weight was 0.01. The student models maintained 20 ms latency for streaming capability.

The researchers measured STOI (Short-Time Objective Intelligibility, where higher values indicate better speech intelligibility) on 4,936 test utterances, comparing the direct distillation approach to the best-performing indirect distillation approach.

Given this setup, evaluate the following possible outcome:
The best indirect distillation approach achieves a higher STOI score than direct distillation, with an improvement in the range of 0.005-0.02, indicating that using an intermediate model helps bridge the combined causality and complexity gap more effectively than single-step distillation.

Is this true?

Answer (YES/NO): NO